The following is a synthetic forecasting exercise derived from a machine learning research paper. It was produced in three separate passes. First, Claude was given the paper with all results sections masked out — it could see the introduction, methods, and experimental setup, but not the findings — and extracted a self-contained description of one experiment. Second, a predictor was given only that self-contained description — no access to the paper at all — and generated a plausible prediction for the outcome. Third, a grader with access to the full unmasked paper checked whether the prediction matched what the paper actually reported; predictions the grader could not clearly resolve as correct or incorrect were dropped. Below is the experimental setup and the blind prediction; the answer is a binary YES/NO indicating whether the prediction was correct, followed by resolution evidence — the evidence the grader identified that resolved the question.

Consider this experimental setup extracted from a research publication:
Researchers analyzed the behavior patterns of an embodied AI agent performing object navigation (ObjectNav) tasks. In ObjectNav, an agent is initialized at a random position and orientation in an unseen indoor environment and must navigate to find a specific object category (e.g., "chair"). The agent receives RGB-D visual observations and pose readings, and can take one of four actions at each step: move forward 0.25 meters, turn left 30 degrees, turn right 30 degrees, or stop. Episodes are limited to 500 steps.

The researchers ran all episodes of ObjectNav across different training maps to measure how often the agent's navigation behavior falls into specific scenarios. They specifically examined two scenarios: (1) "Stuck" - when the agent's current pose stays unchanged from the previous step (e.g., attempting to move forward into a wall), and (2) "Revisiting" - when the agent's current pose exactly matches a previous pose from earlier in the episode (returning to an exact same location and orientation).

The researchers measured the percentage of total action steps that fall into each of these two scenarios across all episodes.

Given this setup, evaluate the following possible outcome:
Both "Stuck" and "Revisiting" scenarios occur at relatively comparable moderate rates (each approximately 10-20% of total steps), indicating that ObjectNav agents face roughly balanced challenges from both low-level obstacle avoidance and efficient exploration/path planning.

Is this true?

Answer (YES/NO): NO